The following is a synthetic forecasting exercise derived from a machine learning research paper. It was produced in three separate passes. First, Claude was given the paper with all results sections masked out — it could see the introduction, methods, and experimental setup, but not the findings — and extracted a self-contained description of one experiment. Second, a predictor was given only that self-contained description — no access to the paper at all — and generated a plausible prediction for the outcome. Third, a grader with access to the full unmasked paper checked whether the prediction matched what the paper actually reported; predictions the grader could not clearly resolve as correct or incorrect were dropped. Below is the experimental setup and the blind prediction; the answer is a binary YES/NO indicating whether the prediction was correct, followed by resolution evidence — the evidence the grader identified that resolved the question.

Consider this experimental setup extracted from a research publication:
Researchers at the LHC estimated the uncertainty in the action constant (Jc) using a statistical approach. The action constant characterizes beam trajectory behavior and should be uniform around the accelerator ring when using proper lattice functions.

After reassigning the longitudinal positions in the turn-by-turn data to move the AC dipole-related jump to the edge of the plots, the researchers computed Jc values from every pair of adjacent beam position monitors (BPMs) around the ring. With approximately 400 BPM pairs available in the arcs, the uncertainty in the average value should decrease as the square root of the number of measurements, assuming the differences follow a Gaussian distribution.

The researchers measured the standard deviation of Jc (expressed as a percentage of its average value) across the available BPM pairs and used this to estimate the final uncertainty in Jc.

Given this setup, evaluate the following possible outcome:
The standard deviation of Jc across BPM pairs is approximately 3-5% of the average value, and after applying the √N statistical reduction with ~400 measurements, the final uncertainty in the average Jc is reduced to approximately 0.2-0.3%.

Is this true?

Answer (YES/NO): NO